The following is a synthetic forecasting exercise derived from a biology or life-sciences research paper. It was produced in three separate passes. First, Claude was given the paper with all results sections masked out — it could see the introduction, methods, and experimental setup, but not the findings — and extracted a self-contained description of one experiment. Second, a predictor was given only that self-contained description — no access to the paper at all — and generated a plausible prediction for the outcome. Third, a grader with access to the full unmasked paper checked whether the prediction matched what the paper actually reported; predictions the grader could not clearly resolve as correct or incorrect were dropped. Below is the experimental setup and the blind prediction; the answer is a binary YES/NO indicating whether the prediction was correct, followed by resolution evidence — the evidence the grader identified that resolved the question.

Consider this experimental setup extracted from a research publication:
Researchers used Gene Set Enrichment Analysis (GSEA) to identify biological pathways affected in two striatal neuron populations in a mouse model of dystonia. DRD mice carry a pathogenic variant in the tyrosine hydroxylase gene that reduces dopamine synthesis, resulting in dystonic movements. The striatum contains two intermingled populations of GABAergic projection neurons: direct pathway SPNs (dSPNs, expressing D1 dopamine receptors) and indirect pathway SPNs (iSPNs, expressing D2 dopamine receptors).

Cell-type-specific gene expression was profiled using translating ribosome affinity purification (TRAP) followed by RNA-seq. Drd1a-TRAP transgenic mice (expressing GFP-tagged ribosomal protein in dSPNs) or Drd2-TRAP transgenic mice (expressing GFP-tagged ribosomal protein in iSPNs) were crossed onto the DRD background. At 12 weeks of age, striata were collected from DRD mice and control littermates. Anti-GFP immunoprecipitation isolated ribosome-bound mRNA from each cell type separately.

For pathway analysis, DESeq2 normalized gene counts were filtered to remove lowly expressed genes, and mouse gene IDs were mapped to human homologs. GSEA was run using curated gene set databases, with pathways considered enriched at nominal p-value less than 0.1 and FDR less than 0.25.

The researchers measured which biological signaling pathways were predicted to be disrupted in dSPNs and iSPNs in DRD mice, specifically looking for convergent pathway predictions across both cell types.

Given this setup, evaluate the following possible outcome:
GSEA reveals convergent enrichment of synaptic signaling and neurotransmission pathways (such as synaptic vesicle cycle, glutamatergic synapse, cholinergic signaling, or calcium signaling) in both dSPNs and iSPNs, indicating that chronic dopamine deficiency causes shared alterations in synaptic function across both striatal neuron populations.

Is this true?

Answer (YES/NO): NO